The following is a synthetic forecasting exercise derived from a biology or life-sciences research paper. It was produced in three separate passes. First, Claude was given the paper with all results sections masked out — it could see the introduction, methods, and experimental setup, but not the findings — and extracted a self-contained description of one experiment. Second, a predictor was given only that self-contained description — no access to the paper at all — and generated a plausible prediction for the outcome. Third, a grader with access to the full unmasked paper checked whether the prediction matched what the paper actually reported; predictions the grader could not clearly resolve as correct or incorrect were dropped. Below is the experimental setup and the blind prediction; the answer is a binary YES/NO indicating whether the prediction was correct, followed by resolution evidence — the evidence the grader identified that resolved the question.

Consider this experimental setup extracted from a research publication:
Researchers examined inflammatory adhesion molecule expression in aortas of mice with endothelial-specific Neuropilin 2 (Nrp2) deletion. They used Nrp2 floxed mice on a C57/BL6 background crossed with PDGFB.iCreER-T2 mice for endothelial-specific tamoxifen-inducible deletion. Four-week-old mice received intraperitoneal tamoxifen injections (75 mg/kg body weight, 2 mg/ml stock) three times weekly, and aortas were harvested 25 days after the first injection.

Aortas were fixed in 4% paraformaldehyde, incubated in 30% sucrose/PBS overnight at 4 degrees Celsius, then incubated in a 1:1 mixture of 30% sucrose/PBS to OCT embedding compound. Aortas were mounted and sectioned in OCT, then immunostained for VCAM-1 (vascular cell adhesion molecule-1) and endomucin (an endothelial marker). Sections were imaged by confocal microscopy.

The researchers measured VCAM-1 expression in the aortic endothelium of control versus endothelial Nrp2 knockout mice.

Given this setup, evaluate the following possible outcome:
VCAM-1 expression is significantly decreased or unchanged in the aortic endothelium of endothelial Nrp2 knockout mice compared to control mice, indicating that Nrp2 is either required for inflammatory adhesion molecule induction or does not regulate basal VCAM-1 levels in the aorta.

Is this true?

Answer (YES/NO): NO